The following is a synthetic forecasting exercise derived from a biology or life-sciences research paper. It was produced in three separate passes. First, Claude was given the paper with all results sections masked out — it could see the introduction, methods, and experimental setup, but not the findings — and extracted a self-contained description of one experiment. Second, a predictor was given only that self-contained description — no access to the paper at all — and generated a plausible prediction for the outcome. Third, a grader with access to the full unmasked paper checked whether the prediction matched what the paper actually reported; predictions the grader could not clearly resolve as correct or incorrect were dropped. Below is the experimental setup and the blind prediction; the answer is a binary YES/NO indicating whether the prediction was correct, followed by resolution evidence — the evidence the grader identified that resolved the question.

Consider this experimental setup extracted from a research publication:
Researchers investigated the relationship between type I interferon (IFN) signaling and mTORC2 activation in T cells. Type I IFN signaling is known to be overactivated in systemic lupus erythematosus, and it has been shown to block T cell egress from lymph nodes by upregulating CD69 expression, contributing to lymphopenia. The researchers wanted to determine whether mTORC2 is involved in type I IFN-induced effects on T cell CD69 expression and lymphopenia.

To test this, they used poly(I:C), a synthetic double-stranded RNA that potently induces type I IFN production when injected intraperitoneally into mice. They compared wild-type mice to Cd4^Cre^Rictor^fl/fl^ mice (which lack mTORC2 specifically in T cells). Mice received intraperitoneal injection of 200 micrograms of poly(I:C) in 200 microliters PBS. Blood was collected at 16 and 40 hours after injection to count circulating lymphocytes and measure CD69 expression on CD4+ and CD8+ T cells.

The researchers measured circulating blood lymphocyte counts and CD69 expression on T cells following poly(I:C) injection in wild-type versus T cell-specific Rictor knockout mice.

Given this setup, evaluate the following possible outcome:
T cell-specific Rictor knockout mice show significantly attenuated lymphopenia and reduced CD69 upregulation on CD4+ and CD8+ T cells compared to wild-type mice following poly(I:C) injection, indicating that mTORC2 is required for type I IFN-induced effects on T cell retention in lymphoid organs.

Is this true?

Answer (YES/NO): NO